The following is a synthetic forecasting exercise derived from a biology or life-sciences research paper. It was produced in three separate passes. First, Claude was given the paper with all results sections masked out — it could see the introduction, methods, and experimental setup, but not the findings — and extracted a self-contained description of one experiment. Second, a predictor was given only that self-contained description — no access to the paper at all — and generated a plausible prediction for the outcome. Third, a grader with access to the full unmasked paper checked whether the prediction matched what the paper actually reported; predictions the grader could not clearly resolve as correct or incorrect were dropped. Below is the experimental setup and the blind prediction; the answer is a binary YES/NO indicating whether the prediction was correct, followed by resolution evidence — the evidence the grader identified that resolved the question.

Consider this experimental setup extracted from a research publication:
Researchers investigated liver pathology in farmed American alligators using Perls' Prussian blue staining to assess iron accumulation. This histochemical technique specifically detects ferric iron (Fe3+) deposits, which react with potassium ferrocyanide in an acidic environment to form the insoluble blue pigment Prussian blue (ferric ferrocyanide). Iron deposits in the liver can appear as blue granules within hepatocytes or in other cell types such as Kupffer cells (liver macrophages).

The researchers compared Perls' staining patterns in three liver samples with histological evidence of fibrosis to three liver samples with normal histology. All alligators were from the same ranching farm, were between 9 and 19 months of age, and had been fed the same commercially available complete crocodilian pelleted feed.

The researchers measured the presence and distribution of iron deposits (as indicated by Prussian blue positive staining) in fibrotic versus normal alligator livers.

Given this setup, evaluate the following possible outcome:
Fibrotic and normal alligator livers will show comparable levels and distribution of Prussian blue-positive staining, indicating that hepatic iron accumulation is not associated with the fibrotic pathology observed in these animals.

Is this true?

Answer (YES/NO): NO